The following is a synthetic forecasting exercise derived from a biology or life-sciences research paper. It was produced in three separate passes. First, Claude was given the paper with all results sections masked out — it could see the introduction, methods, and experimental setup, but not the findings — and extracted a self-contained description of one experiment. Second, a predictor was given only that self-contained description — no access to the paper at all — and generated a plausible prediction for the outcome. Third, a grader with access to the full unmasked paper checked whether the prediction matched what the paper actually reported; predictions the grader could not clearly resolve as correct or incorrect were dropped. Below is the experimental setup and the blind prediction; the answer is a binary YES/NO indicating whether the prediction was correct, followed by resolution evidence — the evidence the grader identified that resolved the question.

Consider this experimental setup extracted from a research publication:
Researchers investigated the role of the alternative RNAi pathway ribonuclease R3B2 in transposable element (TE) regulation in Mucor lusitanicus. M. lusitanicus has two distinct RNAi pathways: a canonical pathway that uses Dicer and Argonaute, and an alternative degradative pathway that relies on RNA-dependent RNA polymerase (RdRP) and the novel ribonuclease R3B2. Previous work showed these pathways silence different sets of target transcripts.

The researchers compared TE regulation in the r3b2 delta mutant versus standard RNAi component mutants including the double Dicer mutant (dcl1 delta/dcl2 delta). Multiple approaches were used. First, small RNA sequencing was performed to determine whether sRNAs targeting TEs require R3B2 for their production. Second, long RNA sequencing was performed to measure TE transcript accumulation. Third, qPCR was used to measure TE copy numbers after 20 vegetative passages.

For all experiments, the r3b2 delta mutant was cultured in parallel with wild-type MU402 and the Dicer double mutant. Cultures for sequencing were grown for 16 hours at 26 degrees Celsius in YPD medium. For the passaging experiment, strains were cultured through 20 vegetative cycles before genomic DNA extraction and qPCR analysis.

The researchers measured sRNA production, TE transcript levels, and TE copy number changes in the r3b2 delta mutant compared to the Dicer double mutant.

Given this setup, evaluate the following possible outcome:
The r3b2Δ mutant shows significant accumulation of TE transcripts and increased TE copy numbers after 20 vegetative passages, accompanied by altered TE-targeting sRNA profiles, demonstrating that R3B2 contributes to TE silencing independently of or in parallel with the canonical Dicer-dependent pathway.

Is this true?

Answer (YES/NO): NO